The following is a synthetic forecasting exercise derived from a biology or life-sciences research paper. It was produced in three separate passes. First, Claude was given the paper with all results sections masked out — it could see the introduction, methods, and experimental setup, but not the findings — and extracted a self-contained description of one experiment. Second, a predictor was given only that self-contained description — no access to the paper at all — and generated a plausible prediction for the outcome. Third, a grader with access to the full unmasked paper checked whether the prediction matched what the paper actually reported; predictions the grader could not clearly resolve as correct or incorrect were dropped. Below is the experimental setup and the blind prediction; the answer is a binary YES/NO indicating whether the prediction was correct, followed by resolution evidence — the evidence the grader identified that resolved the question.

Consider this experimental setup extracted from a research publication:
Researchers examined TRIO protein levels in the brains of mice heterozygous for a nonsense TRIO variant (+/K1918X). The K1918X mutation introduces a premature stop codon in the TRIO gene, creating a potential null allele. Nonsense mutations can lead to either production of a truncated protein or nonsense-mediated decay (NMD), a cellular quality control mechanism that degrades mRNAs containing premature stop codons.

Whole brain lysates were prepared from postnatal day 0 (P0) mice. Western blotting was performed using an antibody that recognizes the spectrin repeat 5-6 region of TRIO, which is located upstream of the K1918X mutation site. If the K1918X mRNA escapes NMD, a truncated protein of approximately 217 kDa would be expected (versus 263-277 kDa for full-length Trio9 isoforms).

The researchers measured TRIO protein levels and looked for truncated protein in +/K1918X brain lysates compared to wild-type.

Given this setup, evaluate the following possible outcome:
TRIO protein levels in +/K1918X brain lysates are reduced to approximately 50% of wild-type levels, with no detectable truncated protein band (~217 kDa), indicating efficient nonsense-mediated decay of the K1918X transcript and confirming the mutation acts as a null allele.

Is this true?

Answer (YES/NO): YES